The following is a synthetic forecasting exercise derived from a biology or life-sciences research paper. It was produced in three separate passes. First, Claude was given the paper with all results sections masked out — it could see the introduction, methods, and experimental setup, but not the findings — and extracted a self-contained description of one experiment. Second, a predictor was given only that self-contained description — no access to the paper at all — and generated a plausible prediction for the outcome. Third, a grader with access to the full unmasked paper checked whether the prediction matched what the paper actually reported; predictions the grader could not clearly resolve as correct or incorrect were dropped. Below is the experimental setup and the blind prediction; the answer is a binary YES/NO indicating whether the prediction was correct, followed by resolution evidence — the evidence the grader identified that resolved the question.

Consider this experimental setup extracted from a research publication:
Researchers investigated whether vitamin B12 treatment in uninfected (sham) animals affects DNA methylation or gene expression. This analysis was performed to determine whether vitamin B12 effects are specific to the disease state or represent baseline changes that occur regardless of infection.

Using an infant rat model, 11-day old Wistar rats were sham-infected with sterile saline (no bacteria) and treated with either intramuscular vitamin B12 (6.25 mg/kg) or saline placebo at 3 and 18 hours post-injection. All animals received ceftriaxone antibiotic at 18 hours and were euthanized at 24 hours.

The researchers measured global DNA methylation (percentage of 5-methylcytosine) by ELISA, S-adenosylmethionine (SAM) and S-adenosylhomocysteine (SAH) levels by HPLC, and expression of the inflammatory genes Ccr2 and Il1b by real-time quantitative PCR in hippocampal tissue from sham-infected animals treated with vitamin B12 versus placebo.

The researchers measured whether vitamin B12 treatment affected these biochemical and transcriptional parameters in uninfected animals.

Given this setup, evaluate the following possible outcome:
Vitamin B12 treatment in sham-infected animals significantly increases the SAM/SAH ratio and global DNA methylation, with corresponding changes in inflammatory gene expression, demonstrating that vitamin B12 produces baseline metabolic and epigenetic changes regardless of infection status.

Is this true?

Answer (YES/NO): NO